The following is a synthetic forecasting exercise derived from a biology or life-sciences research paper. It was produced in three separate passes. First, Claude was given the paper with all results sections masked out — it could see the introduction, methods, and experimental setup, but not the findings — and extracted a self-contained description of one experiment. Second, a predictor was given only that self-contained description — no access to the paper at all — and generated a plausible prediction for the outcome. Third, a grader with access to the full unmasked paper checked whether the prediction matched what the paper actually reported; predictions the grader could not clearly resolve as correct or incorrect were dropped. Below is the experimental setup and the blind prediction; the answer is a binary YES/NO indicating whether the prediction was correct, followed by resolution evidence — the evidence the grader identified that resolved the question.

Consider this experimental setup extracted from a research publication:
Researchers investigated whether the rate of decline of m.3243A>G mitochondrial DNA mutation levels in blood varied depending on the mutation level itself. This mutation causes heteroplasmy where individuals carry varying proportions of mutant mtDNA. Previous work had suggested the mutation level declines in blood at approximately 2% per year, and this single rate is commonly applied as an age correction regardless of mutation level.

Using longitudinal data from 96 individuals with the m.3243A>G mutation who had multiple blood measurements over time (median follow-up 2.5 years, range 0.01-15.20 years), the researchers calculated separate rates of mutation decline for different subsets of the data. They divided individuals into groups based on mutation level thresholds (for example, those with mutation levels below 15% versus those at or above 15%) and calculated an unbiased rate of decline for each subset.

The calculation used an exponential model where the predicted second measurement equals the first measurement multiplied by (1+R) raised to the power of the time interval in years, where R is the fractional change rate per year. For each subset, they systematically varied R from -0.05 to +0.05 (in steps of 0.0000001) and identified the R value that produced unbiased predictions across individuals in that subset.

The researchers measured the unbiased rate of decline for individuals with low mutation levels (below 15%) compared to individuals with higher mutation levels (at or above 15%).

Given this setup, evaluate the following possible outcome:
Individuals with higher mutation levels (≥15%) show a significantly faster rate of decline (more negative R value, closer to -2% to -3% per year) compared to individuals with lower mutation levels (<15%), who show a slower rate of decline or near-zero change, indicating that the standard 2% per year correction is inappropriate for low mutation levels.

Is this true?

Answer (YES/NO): NO